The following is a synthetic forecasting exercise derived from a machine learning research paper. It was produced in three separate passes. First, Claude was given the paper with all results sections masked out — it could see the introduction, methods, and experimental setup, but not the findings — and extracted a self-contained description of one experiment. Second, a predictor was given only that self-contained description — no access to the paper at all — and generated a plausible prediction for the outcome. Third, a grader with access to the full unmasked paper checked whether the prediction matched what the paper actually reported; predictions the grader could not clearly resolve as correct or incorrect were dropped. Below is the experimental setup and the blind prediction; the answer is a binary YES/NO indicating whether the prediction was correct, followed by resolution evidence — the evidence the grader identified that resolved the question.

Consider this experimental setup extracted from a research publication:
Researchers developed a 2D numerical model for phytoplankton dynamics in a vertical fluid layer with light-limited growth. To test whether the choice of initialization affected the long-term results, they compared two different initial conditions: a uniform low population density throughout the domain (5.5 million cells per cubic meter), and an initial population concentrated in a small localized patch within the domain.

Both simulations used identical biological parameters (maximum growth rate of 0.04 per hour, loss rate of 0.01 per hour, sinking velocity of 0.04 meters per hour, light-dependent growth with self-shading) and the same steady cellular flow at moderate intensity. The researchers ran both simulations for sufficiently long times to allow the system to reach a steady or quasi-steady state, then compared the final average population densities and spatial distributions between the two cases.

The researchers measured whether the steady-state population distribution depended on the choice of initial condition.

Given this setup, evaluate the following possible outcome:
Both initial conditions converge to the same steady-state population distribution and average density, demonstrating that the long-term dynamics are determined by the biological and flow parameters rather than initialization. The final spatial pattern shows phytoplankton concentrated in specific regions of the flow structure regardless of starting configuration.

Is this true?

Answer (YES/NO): YES